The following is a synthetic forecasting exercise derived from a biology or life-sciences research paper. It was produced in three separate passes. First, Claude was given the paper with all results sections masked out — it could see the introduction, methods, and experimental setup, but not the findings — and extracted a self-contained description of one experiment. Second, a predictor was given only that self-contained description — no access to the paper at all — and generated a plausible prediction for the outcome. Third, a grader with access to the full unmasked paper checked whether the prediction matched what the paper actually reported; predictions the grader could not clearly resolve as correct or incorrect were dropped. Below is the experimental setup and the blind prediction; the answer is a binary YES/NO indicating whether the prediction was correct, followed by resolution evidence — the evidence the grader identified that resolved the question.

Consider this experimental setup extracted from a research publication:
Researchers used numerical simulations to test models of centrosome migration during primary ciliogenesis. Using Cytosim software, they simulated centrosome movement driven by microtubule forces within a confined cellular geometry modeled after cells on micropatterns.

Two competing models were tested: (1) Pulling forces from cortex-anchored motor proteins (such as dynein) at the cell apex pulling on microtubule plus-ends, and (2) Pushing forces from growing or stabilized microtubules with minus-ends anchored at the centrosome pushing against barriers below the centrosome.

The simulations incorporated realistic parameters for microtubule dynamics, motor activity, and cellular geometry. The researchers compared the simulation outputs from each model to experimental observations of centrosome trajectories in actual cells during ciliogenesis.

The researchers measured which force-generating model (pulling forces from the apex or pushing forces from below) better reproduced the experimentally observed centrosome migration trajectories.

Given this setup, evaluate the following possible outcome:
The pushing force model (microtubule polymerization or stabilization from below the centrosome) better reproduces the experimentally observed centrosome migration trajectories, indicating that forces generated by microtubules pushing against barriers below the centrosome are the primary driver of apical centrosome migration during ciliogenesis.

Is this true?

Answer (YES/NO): YES